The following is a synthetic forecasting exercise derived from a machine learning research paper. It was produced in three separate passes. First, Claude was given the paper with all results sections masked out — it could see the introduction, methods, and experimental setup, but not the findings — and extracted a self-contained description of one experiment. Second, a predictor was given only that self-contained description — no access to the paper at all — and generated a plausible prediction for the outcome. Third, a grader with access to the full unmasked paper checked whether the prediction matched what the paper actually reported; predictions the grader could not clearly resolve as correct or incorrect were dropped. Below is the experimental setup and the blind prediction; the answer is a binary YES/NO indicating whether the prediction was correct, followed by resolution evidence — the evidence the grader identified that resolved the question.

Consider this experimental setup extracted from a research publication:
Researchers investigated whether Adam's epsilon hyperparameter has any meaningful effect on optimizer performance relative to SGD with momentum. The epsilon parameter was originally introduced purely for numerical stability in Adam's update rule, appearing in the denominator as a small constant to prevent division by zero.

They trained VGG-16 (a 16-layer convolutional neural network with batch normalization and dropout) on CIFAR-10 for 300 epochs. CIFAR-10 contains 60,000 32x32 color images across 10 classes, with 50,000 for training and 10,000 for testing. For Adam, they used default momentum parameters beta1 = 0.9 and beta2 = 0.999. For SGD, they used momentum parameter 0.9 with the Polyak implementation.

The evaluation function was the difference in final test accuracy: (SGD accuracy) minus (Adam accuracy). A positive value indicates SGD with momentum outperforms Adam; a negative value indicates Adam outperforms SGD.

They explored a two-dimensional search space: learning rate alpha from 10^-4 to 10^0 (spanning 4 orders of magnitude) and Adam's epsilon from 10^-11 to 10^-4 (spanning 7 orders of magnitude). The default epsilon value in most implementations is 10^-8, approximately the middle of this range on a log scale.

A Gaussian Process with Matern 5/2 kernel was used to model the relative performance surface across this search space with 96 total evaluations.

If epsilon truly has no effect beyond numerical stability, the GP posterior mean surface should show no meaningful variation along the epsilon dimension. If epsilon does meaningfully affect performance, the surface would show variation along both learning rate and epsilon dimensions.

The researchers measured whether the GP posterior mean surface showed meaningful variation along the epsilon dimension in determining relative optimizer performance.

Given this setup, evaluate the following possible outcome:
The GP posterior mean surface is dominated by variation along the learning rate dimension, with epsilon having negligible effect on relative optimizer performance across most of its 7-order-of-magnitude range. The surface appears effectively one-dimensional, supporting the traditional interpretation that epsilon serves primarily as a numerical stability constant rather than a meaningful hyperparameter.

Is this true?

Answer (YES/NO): YES